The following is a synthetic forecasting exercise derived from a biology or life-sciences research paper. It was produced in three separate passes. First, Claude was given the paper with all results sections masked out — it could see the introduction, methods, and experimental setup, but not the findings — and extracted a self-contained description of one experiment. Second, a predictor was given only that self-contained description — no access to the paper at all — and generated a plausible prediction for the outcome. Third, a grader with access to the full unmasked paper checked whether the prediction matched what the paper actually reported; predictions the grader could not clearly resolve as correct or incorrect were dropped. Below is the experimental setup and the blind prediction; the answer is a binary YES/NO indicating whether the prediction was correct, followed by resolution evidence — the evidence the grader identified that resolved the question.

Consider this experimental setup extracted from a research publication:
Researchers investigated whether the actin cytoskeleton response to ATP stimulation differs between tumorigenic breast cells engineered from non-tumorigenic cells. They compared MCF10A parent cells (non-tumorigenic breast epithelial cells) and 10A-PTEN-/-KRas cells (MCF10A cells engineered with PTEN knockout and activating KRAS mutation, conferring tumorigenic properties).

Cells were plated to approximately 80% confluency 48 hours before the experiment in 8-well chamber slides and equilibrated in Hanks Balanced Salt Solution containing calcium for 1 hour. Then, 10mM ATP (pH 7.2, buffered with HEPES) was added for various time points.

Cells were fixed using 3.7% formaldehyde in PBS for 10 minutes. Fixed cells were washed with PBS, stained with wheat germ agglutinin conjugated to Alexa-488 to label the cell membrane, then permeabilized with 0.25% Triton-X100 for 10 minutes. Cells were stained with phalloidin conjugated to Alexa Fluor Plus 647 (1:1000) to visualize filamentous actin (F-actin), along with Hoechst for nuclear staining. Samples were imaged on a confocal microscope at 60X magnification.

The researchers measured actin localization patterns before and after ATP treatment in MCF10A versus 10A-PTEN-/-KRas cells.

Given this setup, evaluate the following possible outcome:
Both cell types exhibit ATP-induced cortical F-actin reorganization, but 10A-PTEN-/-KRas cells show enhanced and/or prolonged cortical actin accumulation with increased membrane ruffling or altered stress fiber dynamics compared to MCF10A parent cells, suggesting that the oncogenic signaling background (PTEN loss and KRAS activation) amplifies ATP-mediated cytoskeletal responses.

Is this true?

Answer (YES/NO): NO